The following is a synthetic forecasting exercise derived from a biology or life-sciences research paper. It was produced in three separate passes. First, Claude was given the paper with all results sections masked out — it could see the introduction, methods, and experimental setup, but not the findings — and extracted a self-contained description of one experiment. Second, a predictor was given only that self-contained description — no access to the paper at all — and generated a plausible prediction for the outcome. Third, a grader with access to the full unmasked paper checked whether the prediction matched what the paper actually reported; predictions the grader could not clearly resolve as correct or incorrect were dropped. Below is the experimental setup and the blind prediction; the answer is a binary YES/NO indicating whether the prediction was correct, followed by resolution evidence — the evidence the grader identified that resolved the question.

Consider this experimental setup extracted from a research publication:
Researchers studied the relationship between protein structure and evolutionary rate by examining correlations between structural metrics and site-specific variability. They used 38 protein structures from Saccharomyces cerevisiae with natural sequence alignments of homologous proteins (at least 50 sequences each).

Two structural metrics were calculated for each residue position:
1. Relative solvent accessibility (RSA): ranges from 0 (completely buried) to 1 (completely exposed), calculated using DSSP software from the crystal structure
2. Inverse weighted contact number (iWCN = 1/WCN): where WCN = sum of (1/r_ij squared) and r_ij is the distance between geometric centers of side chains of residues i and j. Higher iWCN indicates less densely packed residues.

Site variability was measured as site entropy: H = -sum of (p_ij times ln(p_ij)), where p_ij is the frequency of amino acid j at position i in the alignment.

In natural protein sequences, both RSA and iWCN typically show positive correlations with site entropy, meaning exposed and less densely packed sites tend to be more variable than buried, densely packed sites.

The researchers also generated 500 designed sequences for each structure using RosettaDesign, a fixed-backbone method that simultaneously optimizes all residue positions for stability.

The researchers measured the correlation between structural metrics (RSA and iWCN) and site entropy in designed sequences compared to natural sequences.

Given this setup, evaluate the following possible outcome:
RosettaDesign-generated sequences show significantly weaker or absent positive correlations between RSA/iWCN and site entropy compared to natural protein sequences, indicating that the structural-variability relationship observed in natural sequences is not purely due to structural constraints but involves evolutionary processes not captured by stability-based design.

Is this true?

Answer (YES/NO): YES